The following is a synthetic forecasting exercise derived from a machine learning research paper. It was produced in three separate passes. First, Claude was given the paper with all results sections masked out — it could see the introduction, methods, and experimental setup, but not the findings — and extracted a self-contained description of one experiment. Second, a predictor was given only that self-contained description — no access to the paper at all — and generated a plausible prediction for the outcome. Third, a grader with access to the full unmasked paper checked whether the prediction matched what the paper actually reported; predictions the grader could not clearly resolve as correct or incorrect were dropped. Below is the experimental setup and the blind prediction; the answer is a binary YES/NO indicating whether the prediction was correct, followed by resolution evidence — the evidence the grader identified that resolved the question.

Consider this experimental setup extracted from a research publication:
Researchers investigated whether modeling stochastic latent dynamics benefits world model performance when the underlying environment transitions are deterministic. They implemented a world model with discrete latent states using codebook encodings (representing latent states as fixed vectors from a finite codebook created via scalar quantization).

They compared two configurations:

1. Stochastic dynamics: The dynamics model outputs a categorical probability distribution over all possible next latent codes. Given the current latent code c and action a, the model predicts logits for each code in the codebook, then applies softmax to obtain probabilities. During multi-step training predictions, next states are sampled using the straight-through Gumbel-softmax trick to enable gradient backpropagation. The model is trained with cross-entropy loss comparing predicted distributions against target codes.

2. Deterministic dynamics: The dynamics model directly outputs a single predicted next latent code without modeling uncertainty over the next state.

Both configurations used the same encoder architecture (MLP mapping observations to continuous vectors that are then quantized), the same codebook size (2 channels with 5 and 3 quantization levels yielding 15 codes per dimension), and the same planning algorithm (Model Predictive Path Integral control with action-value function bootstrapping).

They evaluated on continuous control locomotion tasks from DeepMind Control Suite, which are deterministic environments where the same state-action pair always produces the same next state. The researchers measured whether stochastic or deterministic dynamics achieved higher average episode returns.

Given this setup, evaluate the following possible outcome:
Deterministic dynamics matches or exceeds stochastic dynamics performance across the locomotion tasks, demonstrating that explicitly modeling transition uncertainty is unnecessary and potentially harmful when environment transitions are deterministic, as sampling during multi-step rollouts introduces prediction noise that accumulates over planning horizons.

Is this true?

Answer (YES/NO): NO